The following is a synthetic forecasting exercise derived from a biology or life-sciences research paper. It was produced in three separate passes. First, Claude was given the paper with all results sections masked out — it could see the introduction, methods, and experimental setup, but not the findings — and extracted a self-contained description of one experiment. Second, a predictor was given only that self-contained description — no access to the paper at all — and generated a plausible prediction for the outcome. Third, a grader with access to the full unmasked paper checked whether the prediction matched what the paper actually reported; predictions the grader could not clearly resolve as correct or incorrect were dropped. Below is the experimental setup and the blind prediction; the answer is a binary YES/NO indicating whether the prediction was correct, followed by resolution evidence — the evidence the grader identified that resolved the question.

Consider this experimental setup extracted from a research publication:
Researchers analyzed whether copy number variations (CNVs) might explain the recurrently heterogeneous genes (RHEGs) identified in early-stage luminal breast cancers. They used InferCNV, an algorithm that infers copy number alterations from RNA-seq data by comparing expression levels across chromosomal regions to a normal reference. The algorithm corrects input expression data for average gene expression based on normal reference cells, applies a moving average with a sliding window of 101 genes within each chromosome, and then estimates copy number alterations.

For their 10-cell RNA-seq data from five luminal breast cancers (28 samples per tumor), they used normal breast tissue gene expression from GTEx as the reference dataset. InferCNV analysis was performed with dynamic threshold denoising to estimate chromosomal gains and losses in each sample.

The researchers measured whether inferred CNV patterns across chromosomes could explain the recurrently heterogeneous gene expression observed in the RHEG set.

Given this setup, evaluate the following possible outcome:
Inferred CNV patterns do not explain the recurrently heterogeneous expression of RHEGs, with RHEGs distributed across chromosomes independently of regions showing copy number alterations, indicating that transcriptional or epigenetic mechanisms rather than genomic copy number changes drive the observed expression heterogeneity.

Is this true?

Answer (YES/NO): YES